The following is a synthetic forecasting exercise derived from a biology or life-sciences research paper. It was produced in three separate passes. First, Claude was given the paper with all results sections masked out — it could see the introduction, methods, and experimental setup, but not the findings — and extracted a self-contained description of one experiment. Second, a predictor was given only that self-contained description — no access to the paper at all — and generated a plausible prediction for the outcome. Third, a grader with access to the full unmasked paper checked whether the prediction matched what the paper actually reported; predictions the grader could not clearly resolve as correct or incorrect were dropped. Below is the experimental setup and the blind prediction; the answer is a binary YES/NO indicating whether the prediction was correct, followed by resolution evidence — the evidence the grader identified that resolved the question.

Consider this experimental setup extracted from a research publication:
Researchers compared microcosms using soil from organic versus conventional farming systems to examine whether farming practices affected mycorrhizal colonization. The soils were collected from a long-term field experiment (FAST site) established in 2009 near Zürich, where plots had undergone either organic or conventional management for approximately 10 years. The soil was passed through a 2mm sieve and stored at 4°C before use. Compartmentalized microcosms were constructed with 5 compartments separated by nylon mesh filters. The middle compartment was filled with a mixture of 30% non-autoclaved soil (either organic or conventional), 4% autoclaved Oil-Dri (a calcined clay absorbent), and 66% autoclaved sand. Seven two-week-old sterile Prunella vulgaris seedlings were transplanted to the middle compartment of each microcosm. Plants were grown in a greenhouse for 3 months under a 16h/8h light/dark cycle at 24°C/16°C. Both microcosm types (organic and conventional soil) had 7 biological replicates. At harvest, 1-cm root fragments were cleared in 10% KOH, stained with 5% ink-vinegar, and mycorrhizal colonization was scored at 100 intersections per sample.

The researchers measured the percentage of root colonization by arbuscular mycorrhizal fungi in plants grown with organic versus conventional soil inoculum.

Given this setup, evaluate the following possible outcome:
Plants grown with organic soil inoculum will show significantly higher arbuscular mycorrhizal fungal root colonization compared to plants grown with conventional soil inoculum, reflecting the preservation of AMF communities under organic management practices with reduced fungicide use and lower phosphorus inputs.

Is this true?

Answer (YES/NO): NO